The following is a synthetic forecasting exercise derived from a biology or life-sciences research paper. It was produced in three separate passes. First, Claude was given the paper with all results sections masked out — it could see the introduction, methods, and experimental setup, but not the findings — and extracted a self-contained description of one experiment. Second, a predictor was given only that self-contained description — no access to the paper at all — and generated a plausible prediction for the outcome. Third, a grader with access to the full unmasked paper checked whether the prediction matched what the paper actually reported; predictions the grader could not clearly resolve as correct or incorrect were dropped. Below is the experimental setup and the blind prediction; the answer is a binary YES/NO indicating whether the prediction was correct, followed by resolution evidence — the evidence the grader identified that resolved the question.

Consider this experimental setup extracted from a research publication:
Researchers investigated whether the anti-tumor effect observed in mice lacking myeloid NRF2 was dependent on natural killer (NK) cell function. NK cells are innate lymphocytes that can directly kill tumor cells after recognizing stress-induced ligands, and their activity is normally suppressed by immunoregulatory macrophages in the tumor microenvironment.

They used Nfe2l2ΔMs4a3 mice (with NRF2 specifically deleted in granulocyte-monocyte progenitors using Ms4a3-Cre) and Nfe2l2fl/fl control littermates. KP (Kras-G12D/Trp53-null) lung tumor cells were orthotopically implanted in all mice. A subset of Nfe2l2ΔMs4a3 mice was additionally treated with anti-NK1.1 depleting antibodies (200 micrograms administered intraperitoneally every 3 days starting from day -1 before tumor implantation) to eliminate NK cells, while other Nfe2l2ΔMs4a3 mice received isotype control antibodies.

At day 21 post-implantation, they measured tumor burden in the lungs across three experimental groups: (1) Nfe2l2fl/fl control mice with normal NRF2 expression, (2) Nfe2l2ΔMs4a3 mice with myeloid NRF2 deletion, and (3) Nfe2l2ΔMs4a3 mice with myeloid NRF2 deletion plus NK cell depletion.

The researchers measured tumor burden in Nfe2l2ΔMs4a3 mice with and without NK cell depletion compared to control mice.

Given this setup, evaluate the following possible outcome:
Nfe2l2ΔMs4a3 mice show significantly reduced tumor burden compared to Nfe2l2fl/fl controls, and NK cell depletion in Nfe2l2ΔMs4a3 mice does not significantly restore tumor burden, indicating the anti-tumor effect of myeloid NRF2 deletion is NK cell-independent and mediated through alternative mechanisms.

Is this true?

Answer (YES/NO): NO